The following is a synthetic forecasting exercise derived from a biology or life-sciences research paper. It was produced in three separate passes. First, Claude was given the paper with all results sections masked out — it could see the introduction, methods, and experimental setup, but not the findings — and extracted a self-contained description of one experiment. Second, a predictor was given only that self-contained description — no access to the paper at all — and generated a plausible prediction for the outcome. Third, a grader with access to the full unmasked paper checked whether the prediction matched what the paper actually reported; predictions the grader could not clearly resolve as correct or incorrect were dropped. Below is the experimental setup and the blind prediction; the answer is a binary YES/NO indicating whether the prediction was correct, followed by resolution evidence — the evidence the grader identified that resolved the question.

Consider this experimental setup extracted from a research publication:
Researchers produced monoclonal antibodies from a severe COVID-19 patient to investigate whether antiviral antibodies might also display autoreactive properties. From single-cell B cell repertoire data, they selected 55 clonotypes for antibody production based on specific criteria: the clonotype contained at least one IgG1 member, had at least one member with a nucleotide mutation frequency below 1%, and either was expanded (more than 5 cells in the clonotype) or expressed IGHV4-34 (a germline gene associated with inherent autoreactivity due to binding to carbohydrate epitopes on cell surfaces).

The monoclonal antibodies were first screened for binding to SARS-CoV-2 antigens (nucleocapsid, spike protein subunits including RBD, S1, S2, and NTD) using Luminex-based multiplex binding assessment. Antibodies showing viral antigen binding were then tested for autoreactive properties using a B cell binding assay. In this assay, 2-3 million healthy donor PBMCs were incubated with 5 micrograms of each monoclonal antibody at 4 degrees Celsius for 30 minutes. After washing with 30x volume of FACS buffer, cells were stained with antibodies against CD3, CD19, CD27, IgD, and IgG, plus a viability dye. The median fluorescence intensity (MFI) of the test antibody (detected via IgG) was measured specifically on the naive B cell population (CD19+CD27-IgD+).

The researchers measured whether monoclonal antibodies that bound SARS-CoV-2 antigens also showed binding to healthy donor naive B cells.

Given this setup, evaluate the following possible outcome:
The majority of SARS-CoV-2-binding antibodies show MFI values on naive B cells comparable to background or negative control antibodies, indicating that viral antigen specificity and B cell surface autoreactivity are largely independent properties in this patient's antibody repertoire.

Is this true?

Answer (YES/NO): NO